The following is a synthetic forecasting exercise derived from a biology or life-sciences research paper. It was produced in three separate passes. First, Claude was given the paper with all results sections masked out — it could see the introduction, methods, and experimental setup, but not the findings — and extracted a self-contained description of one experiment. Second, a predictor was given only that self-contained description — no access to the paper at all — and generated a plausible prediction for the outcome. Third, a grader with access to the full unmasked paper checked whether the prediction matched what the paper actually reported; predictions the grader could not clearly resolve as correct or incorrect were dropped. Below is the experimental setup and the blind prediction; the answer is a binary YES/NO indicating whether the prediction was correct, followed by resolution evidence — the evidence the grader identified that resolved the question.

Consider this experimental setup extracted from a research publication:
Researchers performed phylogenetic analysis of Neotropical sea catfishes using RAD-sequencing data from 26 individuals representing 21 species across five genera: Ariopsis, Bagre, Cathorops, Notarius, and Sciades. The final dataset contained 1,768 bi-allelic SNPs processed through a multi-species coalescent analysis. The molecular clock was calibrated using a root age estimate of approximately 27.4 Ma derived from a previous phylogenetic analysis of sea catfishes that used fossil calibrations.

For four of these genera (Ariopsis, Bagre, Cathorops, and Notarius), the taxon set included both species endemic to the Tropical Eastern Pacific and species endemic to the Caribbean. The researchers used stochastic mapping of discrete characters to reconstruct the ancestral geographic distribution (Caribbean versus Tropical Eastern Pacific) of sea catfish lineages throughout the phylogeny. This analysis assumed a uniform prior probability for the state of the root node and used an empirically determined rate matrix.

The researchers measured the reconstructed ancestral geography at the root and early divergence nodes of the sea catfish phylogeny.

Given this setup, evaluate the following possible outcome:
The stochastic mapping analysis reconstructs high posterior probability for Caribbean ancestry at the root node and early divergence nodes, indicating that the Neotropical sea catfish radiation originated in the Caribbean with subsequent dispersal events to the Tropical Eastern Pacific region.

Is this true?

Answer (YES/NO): YES